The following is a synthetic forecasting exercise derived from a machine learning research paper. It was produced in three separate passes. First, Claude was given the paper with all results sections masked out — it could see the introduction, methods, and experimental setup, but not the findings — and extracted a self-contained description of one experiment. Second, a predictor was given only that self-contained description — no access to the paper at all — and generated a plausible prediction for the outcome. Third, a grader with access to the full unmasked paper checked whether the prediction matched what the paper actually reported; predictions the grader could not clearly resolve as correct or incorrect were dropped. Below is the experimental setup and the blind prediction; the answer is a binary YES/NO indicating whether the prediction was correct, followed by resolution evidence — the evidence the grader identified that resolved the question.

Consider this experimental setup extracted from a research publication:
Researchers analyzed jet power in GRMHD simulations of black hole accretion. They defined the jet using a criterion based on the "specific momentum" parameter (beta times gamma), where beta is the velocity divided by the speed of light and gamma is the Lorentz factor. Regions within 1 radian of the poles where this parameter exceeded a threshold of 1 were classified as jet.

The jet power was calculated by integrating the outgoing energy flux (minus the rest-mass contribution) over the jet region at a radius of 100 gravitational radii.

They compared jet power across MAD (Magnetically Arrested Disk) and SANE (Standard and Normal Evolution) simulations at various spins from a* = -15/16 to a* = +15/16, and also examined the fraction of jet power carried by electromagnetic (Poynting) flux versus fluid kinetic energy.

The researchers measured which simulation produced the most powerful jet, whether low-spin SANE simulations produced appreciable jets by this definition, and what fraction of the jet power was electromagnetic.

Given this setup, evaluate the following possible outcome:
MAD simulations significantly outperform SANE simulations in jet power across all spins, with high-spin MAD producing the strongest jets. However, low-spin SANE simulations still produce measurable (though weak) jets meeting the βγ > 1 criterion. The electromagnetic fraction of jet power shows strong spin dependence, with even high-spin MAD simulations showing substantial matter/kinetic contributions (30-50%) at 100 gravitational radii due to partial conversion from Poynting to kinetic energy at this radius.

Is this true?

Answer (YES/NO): NO